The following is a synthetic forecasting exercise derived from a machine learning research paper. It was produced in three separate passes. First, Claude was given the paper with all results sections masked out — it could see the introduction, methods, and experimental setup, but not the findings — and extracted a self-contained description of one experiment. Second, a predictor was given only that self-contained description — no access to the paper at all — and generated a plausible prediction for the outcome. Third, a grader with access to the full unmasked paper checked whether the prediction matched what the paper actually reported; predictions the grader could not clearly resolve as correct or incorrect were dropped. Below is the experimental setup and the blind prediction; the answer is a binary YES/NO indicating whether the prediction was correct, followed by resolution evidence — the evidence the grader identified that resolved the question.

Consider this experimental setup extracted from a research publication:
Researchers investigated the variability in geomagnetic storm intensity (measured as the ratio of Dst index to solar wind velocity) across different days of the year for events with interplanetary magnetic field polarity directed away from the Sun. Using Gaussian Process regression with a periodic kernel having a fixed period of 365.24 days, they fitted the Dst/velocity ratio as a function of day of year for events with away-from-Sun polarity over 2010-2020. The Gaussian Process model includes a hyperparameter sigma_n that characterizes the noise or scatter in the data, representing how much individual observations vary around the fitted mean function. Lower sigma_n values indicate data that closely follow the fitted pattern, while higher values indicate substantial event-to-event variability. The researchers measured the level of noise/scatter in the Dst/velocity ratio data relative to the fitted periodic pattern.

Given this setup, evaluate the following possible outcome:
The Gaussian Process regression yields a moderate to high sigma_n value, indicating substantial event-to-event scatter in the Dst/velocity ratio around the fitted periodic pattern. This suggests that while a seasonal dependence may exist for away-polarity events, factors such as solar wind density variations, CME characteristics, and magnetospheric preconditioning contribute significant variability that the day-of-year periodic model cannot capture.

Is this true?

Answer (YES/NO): YES